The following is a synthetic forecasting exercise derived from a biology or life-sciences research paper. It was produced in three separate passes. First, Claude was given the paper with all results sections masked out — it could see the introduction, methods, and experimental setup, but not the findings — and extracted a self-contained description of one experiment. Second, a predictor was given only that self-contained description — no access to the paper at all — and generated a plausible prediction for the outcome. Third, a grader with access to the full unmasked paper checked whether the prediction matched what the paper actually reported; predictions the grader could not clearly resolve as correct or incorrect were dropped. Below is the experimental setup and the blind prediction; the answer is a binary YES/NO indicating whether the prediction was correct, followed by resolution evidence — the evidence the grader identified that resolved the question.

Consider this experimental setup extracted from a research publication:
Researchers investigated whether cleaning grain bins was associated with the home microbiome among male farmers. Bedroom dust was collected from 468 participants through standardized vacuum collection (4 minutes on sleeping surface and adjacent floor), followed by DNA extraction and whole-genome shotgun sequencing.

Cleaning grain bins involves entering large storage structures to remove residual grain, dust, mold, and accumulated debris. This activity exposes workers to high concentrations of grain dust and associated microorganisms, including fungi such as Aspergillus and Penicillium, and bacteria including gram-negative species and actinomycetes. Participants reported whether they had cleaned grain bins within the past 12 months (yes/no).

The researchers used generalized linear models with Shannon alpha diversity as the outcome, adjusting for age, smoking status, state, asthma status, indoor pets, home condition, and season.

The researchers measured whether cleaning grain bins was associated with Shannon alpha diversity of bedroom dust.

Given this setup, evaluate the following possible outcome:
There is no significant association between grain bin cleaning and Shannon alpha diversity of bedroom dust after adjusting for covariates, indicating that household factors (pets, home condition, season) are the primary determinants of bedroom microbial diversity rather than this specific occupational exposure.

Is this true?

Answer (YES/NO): NO